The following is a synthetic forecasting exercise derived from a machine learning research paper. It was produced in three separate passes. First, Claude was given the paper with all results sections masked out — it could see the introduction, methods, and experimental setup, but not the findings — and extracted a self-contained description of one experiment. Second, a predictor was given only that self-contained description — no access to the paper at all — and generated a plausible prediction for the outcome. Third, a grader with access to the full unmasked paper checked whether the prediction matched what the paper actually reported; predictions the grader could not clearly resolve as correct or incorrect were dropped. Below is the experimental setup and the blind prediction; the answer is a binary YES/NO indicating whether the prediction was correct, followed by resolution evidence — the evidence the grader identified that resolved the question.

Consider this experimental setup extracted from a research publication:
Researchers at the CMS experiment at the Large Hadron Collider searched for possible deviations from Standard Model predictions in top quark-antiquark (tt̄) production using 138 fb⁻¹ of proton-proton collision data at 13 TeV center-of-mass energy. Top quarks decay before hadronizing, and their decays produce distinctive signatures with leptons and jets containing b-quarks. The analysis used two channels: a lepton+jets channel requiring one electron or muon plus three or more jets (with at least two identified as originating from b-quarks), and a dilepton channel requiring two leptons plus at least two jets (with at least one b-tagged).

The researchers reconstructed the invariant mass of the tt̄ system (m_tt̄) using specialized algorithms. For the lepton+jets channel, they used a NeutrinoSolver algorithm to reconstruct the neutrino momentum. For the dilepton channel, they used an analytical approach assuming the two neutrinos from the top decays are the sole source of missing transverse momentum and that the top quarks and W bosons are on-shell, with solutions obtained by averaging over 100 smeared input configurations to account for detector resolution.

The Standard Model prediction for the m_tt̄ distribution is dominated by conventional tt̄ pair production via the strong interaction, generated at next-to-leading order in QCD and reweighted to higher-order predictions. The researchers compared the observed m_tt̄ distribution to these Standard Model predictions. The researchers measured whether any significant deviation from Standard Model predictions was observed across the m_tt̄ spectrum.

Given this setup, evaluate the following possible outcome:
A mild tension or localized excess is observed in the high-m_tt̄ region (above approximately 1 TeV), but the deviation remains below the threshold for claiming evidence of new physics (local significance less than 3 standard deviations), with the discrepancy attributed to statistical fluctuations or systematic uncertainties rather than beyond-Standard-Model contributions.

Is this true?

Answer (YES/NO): NO